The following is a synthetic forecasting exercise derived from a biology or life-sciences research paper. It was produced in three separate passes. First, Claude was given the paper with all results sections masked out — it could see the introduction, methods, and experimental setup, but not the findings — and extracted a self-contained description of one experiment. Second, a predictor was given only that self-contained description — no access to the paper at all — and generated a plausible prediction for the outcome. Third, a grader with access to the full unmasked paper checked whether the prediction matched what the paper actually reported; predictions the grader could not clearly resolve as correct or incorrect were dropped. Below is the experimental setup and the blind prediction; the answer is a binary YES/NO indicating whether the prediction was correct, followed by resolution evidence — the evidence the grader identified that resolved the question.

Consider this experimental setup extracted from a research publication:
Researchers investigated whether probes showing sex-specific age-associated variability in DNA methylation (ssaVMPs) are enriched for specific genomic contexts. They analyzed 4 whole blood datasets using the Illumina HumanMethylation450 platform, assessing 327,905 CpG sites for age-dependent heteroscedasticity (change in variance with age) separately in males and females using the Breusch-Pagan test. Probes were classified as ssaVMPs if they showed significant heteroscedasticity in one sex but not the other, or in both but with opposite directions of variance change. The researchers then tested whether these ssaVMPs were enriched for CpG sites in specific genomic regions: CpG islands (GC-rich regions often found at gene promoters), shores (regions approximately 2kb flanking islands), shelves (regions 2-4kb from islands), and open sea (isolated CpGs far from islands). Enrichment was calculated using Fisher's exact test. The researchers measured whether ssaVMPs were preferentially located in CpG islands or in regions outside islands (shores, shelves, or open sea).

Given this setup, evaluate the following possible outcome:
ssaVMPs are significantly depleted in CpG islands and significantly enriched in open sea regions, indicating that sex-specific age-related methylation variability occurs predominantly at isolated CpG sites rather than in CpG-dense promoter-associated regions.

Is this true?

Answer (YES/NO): NO